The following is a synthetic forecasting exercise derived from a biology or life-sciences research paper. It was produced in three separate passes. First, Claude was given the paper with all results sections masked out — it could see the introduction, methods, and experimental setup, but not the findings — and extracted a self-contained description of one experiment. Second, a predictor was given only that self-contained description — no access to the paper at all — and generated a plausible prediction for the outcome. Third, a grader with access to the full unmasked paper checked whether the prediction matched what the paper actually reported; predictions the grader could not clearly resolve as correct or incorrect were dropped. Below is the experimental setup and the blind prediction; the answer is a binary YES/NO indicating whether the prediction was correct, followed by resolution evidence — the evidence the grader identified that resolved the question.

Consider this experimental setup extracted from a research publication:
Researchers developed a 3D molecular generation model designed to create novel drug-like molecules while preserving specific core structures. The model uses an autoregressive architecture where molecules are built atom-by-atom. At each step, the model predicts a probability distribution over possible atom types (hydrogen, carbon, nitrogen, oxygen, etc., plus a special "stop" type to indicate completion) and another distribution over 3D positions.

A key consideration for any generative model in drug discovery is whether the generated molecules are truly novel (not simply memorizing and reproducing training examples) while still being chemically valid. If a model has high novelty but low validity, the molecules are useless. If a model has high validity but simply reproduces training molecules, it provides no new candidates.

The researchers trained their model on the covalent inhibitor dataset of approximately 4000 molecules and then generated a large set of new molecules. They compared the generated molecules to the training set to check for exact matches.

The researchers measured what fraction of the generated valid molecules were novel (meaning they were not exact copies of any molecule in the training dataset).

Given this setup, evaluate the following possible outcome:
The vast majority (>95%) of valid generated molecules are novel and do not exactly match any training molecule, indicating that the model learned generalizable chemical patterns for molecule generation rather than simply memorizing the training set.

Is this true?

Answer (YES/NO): YES